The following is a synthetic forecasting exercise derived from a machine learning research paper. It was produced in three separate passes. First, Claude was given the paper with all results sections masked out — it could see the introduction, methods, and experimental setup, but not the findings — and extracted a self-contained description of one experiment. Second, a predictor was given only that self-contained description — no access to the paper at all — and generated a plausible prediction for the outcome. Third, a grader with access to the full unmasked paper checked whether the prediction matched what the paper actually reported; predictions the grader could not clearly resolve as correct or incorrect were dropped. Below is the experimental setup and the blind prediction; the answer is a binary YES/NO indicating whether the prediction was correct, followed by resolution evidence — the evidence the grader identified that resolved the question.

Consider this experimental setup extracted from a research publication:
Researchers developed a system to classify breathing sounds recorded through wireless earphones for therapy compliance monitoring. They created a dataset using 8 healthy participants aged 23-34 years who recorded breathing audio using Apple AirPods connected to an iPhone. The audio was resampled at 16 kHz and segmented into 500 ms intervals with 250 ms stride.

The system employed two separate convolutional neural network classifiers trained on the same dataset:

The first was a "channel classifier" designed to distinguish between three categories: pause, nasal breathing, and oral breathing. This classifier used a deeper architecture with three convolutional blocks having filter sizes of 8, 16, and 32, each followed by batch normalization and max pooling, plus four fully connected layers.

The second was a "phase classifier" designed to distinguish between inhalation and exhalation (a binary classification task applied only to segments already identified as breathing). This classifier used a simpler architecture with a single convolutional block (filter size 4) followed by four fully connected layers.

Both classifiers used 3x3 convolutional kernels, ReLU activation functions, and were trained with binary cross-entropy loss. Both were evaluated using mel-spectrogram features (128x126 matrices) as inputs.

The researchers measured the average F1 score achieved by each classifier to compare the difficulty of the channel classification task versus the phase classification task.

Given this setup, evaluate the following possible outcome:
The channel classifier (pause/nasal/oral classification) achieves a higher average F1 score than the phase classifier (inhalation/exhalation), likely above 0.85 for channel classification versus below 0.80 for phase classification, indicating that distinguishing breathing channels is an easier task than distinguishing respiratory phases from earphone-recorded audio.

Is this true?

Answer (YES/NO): YES